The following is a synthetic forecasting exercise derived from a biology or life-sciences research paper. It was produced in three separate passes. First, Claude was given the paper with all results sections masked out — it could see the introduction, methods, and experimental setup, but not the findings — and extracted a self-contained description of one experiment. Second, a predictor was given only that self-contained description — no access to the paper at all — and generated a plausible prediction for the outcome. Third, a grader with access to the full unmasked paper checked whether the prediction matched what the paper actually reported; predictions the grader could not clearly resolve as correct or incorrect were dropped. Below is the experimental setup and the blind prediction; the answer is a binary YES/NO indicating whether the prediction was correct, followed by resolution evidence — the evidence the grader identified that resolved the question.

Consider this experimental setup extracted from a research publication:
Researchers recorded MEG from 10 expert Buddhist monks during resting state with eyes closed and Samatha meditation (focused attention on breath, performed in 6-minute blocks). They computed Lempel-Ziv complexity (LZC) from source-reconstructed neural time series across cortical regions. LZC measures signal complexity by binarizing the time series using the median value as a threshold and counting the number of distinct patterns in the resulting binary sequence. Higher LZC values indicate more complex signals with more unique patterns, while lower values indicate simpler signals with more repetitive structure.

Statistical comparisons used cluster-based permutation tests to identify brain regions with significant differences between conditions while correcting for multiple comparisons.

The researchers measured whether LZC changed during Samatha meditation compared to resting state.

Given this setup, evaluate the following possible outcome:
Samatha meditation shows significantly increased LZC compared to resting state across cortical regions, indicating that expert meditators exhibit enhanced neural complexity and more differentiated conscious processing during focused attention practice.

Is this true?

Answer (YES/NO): NO